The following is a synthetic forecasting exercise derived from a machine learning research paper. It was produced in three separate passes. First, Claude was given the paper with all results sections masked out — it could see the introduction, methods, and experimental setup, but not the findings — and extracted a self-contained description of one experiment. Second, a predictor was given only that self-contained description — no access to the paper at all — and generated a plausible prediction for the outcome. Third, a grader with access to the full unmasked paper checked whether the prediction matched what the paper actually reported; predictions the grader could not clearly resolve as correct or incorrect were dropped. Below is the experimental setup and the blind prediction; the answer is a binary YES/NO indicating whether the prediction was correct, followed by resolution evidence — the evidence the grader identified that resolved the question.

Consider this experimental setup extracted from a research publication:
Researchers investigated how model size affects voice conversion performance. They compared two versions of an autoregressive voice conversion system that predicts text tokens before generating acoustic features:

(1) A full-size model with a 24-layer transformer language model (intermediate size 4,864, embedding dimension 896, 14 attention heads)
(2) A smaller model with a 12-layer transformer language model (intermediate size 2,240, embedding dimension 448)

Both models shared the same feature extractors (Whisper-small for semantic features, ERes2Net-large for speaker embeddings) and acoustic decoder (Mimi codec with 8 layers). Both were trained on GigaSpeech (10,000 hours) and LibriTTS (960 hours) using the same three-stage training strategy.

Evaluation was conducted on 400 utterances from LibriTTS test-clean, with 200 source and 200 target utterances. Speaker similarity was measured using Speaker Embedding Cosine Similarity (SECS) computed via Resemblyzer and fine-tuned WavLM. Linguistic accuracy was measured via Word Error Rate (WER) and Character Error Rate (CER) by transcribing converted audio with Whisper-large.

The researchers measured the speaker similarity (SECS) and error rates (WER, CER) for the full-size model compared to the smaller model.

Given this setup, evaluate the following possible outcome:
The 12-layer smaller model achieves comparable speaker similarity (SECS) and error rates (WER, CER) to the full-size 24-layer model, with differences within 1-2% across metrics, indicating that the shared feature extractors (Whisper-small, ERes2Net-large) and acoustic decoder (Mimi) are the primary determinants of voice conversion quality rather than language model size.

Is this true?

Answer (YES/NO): NO